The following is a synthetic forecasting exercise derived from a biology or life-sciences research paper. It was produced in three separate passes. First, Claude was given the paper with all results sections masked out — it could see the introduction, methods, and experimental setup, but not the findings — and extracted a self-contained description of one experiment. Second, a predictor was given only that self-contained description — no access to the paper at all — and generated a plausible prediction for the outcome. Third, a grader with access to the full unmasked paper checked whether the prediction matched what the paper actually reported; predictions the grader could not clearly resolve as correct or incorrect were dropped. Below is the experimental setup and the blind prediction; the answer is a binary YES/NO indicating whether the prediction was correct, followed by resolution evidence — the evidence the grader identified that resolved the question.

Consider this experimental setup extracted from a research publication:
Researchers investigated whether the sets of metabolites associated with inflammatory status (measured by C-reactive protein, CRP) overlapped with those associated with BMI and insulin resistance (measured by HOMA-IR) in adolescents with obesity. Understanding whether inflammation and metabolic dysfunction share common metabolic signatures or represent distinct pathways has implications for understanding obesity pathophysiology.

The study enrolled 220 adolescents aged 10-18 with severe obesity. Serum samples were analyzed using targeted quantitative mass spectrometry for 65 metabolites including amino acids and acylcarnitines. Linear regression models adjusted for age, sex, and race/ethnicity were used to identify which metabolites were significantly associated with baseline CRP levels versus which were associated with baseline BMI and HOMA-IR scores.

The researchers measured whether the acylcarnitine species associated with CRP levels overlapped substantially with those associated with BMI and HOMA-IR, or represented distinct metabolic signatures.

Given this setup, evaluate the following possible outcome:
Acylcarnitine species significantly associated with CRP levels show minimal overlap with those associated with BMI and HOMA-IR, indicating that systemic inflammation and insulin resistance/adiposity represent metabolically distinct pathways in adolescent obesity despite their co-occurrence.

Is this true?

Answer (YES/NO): YES